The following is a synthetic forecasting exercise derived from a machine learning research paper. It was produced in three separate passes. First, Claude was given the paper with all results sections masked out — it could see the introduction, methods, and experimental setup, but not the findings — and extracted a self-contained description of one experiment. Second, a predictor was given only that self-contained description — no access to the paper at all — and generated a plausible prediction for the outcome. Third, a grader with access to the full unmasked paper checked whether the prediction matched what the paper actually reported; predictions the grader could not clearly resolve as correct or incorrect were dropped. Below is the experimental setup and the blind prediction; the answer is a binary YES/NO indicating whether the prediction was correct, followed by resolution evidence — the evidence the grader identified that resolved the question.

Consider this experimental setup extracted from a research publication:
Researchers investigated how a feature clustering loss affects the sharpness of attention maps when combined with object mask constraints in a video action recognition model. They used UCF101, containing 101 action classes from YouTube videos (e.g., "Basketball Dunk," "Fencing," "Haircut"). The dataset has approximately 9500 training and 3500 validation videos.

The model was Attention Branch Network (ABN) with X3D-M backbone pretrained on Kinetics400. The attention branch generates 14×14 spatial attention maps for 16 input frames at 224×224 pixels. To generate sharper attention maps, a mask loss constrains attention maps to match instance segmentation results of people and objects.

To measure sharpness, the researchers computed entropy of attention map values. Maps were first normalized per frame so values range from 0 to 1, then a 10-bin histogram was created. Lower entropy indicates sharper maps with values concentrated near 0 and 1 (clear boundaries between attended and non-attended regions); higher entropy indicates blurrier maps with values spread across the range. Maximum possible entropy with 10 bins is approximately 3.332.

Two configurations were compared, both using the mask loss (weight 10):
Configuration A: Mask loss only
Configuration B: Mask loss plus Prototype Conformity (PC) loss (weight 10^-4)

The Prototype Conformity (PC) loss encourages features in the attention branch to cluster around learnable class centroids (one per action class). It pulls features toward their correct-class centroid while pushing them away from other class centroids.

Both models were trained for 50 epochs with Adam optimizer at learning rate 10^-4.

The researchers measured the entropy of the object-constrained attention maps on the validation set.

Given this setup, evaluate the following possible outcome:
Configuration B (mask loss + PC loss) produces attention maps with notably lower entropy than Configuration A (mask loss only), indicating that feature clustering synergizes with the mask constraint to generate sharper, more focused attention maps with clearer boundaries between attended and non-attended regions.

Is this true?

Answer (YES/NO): YES